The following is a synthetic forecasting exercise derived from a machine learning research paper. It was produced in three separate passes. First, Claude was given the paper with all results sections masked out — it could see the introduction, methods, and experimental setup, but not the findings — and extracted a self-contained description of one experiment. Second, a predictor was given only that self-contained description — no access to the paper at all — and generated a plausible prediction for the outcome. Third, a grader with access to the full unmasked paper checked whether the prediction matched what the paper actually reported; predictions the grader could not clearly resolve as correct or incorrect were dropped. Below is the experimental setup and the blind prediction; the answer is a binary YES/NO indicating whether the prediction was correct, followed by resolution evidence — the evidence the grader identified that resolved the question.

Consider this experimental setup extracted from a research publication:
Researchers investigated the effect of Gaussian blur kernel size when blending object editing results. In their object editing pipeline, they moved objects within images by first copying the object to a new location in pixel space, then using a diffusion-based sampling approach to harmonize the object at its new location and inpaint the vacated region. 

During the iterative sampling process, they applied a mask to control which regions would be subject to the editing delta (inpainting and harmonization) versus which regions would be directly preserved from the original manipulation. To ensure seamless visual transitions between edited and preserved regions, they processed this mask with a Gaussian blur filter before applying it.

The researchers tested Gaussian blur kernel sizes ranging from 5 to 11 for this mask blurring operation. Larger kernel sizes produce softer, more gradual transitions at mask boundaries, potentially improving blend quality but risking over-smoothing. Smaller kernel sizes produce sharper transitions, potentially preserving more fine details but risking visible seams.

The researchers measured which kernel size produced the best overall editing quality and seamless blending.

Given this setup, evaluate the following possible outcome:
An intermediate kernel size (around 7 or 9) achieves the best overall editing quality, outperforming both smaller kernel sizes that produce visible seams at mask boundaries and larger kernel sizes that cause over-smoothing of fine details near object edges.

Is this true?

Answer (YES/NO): YES